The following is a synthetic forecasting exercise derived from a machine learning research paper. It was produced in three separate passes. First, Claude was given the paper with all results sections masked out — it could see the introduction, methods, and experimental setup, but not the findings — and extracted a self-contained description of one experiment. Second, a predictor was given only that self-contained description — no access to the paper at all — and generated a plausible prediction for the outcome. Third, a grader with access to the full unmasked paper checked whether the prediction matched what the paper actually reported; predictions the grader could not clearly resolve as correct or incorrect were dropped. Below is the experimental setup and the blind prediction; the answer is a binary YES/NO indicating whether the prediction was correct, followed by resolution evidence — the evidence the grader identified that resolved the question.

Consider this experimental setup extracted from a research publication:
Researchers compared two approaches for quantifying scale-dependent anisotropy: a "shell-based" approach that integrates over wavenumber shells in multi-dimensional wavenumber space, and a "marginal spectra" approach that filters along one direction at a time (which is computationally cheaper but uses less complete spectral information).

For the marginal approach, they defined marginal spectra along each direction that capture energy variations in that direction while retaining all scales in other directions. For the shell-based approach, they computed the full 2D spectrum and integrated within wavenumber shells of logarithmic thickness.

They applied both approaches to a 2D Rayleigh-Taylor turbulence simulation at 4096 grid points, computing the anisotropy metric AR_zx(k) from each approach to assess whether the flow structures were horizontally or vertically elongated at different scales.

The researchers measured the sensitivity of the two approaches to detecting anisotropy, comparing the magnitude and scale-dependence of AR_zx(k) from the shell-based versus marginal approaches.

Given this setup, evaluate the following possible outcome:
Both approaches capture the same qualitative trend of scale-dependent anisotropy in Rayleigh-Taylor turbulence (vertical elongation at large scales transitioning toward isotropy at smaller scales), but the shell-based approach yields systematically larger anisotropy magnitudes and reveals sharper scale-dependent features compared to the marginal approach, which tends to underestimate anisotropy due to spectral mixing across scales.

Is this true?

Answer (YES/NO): NO